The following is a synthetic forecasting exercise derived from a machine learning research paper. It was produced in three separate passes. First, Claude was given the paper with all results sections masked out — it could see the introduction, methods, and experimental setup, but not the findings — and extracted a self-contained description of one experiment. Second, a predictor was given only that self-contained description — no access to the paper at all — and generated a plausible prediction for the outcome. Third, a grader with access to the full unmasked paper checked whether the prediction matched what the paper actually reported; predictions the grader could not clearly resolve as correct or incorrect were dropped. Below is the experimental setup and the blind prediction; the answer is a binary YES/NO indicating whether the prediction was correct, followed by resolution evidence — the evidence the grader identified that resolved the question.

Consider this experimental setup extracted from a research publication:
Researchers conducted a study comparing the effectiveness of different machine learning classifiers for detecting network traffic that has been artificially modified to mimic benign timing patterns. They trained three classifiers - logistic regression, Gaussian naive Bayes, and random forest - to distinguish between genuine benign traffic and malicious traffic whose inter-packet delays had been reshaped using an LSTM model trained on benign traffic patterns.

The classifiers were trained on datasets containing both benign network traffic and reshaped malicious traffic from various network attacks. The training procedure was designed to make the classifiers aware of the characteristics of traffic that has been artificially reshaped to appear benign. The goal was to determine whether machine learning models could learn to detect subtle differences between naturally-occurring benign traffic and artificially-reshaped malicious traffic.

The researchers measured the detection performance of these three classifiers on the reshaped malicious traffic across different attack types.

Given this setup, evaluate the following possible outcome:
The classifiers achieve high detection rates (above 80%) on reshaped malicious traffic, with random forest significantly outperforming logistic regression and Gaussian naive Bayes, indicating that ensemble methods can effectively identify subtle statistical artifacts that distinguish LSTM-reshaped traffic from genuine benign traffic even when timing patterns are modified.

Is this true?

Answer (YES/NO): NO